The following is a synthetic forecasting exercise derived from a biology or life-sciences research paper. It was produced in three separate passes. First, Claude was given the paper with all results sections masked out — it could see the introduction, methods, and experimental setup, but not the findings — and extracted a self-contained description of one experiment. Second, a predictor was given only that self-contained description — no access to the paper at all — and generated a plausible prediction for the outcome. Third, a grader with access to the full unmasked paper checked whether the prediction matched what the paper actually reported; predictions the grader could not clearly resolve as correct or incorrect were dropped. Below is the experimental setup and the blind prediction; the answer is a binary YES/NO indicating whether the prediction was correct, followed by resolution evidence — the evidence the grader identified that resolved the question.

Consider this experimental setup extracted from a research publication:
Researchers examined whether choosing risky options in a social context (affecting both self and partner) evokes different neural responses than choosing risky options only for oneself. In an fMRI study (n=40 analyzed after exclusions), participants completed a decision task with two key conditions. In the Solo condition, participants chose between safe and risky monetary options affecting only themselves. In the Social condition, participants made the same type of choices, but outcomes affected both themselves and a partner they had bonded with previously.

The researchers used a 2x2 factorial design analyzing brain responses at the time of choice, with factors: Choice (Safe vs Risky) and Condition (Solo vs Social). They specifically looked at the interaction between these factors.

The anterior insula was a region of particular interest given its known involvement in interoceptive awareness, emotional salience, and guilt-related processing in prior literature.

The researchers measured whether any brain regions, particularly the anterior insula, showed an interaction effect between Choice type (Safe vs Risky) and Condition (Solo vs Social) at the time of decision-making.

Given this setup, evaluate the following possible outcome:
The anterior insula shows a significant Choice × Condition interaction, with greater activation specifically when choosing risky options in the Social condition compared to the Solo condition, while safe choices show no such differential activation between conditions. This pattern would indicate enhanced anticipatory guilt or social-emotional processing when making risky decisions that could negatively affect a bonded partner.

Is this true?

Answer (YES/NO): NO